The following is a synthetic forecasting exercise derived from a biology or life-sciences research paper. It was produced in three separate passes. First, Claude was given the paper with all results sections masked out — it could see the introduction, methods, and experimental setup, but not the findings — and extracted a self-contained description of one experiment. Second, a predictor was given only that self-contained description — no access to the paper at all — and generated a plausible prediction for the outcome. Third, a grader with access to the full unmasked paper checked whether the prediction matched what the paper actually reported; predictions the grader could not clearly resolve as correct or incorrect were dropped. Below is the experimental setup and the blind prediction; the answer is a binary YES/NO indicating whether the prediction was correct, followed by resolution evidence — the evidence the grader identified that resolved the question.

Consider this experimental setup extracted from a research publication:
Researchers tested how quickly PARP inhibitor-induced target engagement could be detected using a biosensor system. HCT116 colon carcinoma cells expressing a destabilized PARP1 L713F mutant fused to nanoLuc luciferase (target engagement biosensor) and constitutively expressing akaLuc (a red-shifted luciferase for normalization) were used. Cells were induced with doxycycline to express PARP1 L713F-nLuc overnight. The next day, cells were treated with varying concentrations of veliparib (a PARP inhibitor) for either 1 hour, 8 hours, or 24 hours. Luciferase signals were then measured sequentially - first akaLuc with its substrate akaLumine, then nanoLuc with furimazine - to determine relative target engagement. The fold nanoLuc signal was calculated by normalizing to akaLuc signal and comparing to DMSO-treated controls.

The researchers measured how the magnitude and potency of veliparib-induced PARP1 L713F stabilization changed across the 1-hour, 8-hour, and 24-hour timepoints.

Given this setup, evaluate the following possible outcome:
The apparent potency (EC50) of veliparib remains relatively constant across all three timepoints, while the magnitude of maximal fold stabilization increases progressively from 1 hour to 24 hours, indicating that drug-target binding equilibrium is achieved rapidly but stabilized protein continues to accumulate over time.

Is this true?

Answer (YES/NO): YES